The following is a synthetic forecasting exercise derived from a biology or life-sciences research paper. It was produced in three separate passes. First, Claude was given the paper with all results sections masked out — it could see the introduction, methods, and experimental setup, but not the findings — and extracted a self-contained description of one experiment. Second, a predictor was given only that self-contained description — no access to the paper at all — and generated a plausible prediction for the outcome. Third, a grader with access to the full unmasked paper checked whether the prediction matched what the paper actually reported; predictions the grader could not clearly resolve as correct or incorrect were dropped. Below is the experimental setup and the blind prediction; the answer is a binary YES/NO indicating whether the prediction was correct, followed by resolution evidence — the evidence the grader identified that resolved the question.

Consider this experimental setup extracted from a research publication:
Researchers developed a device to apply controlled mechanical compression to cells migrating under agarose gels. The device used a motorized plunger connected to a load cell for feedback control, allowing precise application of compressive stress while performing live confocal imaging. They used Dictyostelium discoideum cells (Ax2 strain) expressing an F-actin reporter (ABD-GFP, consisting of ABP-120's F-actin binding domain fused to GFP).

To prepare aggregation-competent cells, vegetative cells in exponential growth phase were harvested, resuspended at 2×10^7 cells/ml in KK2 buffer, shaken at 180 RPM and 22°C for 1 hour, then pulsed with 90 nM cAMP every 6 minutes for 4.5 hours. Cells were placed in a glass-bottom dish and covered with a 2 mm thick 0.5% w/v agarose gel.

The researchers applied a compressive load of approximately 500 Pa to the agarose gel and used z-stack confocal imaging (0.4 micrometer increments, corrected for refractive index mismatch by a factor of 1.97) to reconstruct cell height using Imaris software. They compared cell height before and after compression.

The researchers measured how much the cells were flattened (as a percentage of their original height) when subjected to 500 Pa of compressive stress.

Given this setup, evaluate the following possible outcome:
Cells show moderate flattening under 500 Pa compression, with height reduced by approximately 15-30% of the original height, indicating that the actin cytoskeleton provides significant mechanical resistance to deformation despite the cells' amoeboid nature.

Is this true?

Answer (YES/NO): NO